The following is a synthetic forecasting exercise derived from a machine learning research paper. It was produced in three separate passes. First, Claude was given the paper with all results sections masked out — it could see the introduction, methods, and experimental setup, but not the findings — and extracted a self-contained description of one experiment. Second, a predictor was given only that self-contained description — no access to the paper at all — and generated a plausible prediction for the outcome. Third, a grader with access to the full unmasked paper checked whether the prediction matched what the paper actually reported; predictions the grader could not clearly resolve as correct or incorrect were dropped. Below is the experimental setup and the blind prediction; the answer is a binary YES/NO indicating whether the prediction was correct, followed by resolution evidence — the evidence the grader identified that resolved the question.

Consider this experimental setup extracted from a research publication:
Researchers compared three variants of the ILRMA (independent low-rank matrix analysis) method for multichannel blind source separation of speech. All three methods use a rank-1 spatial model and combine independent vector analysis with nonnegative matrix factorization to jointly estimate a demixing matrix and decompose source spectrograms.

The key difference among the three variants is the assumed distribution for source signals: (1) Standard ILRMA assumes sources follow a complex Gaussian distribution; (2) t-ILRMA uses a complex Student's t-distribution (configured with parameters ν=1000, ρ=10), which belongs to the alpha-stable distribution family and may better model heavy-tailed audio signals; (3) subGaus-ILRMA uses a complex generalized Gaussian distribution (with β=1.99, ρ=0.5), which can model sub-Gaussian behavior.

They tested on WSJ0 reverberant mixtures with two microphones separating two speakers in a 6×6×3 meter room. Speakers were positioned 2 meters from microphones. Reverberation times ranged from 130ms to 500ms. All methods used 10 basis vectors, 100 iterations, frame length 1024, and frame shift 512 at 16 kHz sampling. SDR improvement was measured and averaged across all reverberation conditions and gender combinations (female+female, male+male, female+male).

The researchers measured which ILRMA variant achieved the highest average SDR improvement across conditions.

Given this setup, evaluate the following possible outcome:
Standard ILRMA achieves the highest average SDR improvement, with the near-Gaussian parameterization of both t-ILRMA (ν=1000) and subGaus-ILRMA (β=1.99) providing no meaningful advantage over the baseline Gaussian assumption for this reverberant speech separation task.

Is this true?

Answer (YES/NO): NO